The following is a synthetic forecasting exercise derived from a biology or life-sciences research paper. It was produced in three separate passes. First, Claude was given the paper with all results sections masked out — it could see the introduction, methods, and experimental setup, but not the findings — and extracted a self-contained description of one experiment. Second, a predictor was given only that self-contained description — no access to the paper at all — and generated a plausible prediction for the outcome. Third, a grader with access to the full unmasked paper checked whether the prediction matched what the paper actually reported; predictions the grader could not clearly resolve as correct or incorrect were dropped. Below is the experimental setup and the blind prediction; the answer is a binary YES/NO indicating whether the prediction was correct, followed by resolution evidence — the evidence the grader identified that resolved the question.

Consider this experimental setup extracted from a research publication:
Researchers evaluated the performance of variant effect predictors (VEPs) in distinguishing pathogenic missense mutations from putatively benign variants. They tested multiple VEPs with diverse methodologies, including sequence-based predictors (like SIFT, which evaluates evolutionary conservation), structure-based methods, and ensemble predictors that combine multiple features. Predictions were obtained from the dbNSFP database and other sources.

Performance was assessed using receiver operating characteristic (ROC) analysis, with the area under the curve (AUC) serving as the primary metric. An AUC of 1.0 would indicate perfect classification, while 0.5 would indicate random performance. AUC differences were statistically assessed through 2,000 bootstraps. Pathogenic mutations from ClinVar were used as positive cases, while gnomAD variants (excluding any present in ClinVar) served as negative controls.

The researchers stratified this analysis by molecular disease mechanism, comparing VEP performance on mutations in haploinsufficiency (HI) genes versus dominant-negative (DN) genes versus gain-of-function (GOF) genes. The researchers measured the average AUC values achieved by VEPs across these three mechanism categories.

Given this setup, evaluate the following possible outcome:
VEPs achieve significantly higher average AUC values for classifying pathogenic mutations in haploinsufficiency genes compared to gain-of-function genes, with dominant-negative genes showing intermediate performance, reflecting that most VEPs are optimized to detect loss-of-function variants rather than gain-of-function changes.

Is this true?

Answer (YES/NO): NO